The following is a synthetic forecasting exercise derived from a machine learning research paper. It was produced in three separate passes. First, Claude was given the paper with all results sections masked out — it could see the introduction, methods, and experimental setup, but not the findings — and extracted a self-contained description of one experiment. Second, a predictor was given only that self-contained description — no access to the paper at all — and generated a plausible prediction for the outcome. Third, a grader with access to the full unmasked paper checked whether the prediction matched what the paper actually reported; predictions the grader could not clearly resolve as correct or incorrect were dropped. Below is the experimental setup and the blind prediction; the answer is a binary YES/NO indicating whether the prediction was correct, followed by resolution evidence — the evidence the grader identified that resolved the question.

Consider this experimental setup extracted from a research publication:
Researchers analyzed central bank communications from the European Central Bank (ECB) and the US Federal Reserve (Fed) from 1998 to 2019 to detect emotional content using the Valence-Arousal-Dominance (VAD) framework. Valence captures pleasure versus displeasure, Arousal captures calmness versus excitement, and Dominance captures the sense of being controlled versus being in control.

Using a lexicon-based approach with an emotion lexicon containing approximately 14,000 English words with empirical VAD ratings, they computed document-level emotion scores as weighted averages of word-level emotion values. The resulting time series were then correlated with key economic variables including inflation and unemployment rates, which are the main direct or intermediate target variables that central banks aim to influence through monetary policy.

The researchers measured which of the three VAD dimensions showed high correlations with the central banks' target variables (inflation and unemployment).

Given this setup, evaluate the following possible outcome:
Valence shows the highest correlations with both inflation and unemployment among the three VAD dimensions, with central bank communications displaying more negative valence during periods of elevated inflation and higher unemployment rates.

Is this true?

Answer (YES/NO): NO